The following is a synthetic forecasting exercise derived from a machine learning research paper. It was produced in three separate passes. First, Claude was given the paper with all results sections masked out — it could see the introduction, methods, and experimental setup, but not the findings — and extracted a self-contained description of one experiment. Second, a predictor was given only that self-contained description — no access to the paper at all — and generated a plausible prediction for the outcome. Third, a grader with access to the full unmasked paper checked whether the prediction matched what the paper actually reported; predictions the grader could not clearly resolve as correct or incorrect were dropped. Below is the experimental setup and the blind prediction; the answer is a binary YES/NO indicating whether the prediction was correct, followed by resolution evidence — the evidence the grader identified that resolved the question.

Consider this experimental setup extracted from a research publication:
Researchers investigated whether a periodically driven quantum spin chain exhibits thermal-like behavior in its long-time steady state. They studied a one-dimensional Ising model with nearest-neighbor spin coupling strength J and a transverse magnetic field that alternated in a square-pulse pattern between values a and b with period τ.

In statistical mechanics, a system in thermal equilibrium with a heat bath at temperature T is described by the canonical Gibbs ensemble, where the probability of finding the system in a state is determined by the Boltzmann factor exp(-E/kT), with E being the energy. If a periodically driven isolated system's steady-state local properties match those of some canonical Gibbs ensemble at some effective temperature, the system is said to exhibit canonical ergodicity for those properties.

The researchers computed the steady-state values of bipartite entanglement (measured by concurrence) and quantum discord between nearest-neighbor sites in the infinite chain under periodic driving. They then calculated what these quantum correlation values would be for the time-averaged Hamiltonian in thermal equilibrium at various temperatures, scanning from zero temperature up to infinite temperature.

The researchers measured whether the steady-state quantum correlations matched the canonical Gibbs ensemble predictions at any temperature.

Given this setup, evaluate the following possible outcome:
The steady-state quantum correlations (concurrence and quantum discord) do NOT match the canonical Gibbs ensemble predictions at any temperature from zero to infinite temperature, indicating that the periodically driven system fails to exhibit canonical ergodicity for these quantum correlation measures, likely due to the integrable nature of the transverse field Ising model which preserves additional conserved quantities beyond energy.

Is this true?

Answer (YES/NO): NO